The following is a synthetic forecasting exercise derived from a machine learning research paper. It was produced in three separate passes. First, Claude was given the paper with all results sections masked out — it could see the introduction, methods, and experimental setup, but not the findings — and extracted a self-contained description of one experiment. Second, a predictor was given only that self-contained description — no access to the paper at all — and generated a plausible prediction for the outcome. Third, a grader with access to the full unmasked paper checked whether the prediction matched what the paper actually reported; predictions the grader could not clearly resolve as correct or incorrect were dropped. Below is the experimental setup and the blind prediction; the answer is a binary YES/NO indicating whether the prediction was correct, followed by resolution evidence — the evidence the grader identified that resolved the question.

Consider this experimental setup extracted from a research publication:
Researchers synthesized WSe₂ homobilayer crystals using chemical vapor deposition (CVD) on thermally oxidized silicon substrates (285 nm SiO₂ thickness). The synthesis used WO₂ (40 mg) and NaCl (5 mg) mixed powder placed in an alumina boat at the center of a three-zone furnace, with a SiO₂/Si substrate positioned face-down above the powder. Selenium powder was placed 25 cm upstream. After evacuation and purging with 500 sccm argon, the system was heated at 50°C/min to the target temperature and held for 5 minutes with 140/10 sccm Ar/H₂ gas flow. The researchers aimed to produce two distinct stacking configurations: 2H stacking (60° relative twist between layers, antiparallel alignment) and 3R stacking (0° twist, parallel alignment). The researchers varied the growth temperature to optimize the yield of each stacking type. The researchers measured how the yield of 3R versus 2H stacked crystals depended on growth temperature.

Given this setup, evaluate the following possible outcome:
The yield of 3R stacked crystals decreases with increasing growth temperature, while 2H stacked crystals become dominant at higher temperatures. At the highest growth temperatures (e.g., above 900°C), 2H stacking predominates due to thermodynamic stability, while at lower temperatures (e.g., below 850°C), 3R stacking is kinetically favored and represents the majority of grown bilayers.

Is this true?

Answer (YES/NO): NO